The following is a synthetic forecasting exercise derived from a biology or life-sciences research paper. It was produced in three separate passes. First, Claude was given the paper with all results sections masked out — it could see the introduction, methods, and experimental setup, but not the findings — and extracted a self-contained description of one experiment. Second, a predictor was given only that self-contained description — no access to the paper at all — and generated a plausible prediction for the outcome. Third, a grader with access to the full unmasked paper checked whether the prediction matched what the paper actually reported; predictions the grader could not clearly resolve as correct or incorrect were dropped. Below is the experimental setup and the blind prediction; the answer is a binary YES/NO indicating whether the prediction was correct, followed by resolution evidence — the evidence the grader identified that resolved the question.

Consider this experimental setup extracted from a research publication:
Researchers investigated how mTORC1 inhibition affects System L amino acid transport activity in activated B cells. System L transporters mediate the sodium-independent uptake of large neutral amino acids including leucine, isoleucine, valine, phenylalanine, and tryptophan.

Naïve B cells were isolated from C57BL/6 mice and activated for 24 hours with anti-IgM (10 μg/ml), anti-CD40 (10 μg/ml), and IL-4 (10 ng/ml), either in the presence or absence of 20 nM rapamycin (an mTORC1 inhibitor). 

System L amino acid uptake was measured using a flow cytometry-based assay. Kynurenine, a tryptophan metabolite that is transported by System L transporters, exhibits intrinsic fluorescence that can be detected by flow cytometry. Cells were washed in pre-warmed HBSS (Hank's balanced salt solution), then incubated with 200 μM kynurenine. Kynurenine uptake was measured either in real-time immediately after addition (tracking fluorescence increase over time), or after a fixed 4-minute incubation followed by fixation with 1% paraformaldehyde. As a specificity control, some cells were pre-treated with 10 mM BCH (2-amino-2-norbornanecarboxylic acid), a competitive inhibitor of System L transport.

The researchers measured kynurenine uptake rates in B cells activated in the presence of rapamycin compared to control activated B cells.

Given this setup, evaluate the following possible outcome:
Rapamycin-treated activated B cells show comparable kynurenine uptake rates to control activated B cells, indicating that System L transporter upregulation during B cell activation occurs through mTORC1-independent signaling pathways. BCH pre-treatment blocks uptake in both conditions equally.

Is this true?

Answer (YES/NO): NO